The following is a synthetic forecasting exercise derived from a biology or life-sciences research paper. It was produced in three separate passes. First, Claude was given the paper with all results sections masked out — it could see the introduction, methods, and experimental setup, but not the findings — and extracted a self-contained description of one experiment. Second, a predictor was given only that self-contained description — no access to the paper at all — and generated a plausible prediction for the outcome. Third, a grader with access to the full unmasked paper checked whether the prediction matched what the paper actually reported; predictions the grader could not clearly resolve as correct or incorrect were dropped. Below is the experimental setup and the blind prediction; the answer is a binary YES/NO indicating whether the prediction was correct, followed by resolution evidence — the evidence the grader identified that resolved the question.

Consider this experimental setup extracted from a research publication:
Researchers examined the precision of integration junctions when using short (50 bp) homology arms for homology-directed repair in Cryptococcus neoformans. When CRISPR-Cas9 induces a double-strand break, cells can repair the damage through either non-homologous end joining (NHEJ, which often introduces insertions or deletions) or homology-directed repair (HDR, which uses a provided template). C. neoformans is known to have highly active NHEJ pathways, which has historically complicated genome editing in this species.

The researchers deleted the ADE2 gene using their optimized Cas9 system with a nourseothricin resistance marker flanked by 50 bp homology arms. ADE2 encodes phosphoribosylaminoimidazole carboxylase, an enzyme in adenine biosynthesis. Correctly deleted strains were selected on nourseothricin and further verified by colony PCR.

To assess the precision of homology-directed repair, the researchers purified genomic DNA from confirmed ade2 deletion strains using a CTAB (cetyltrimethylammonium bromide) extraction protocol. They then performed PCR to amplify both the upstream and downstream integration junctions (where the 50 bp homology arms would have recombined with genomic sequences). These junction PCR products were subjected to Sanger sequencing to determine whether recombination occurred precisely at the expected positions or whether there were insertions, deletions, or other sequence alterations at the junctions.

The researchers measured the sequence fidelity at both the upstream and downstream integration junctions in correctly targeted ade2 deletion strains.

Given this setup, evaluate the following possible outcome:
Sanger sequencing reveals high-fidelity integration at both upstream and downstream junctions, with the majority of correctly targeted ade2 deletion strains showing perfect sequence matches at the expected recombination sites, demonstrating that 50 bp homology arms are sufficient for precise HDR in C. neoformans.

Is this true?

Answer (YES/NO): YES